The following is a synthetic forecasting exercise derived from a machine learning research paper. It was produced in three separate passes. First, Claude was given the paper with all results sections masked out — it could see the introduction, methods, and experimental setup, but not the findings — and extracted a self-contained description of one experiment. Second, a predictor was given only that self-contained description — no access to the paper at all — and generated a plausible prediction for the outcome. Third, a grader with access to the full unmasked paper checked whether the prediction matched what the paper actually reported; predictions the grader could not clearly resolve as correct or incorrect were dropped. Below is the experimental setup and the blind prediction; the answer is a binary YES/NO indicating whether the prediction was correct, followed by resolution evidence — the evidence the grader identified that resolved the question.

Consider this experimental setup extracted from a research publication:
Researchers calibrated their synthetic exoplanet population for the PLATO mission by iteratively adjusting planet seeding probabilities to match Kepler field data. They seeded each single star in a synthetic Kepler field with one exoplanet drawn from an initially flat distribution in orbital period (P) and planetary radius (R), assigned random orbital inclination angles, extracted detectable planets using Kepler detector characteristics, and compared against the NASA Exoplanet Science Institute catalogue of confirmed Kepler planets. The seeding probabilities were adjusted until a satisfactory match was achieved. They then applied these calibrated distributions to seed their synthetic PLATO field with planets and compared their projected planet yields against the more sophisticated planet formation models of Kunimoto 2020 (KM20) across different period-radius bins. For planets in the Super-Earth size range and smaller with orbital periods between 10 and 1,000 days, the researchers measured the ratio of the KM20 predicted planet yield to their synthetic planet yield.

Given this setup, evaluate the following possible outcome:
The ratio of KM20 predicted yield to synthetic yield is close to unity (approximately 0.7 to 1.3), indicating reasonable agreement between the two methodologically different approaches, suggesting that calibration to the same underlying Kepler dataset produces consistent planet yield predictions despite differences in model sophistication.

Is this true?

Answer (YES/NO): NO